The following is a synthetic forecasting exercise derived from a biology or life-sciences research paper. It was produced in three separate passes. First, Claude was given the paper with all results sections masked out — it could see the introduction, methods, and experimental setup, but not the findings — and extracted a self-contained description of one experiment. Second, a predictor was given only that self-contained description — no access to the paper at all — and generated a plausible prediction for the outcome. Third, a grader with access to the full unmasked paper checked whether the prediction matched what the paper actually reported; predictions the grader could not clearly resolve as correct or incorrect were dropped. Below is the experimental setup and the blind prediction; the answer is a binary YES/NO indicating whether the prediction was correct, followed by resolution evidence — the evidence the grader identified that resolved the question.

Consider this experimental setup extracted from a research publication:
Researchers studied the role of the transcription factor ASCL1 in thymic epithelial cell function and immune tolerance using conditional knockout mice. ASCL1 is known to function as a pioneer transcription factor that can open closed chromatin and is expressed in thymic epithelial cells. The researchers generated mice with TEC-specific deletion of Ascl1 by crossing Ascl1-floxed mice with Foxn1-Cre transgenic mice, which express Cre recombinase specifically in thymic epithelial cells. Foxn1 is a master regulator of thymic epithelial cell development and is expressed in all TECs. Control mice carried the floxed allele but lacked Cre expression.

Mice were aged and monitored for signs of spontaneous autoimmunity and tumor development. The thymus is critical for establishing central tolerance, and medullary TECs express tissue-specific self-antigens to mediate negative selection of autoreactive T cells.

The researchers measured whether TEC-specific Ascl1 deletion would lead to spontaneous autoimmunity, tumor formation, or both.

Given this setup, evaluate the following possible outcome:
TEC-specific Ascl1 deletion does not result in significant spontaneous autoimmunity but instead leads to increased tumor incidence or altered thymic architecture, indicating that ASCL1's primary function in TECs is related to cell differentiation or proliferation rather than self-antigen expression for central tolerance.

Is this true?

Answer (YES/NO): NO